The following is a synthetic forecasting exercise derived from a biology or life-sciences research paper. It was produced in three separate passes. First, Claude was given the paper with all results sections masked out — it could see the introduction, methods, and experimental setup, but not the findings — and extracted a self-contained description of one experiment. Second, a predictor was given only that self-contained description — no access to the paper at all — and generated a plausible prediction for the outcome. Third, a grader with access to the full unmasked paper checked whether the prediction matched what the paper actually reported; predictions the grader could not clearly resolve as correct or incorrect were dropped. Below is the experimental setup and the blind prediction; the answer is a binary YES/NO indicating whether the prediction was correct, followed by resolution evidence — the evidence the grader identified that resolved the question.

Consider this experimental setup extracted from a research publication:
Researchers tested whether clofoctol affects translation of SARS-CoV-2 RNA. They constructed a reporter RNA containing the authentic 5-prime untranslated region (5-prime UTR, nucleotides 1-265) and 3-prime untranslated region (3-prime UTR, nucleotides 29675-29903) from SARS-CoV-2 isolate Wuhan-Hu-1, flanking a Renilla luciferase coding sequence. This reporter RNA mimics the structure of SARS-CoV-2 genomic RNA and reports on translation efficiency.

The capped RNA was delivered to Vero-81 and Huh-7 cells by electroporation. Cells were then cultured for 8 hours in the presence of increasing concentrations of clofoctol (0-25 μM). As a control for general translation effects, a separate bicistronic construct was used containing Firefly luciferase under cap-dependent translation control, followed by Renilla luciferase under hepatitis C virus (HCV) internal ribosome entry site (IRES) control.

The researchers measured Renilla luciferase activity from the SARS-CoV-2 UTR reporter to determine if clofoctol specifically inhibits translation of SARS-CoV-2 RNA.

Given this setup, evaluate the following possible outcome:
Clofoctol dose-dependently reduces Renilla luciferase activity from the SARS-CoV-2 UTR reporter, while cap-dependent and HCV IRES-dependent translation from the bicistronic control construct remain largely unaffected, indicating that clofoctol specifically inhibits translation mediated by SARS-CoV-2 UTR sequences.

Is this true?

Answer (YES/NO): YES